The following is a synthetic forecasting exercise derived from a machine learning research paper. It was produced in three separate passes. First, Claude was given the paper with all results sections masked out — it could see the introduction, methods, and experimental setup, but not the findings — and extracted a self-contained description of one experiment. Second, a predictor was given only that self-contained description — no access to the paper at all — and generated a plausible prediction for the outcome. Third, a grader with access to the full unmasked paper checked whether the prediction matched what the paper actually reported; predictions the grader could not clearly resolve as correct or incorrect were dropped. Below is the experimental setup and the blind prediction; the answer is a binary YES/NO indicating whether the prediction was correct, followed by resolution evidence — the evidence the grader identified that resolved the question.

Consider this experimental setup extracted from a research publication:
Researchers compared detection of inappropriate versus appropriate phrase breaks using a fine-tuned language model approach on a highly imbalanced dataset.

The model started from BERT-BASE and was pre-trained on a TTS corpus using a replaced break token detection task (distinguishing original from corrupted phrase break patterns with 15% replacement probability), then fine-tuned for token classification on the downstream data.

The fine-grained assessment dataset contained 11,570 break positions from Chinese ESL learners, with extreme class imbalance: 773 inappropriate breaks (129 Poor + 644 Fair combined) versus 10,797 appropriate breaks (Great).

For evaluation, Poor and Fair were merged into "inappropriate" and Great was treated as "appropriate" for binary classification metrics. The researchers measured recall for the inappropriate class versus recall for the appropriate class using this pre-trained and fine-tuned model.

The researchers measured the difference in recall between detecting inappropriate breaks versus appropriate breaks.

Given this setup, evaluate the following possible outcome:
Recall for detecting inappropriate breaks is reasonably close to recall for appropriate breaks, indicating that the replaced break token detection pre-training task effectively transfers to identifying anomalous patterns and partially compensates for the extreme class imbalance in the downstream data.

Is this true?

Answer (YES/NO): NO